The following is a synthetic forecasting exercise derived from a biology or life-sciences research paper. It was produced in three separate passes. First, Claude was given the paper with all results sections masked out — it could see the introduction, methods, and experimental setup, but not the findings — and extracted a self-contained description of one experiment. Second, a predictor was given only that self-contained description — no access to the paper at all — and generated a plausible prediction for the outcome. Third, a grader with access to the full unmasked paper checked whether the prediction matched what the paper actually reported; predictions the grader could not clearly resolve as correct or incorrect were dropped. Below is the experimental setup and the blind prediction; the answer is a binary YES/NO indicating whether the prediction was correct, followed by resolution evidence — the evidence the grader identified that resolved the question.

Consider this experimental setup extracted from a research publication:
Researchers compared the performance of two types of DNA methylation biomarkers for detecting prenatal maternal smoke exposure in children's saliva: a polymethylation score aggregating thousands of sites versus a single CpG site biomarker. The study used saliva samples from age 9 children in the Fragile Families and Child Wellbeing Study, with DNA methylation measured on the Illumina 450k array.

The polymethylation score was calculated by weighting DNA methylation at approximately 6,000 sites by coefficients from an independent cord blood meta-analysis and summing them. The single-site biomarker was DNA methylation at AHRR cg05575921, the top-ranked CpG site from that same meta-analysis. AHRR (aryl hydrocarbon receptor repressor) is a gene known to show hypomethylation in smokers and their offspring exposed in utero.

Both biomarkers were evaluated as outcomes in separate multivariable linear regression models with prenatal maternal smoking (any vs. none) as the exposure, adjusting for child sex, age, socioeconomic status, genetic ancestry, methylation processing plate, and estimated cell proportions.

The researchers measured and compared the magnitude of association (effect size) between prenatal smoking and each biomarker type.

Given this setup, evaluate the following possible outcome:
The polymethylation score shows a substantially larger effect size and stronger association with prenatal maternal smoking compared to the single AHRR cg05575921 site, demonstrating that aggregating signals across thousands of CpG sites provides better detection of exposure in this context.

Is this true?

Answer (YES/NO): YES